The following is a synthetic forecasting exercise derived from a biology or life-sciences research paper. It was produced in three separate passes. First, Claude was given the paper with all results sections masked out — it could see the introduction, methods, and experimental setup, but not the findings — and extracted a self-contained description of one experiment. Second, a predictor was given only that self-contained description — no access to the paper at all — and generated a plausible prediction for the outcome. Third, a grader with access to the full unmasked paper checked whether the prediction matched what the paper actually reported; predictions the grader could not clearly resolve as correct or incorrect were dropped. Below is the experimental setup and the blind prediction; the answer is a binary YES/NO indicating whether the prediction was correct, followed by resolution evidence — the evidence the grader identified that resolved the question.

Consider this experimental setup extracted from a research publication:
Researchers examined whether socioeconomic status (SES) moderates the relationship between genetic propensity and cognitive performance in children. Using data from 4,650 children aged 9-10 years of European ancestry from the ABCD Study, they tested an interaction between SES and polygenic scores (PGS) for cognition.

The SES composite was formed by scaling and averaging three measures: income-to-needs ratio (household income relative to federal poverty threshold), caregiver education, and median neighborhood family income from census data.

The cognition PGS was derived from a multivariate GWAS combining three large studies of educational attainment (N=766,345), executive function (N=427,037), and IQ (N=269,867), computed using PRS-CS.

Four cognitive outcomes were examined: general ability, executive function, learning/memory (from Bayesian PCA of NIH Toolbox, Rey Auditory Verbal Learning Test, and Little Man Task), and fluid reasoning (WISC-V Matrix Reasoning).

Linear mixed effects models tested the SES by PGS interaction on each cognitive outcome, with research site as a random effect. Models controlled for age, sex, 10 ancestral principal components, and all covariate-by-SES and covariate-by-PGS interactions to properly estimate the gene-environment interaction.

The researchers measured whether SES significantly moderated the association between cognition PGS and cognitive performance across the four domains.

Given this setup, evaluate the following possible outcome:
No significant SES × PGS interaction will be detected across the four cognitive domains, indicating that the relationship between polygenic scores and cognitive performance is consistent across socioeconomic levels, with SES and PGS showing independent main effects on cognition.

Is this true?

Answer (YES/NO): YES